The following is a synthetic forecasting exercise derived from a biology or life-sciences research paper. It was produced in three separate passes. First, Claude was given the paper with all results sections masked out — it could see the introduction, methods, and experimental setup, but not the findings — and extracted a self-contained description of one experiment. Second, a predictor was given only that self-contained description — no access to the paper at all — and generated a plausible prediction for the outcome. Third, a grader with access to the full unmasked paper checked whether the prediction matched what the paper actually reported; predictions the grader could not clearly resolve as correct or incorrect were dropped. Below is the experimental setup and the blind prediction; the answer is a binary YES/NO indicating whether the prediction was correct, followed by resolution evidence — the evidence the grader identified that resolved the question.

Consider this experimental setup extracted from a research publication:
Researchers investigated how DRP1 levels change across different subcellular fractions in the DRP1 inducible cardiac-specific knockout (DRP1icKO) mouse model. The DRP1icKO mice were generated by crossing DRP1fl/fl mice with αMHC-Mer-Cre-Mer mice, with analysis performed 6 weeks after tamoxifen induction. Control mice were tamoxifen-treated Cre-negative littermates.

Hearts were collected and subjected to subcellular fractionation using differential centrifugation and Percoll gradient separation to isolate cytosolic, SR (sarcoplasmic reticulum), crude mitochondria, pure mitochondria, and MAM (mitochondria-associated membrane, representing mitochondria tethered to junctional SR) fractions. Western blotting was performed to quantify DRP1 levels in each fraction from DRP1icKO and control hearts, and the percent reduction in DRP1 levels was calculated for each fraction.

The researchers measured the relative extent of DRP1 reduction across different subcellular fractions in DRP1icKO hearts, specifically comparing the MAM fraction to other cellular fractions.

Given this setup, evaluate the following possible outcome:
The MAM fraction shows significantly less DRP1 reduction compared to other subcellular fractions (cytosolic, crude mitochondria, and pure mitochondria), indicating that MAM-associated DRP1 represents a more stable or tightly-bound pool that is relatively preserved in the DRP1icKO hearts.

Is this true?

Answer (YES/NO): YES